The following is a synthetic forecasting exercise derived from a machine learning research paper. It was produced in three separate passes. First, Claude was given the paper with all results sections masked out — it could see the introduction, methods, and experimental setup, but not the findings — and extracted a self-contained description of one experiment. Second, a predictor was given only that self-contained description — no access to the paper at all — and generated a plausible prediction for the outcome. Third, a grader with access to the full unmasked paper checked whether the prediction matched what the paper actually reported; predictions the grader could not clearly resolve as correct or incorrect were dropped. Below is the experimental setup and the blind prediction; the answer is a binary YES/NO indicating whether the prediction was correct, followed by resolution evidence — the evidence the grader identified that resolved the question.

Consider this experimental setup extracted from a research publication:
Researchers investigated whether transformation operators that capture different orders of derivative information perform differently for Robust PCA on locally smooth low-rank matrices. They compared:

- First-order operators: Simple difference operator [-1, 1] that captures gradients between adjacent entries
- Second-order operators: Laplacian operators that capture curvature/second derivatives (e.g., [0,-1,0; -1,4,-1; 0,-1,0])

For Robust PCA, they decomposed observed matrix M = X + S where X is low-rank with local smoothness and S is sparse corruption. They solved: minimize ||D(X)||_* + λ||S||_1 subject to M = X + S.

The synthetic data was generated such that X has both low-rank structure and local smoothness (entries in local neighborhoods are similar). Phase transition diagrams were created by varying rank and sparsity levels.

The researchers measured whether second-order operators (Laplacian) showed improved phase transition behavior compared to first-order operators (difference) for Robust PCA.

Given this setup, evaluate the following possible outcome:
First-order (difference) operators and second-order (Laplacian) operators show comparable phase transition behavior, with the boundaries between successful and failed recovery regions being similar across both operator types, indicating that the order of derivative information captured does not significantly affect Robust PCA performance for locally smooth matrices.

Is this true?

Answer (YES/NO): NO